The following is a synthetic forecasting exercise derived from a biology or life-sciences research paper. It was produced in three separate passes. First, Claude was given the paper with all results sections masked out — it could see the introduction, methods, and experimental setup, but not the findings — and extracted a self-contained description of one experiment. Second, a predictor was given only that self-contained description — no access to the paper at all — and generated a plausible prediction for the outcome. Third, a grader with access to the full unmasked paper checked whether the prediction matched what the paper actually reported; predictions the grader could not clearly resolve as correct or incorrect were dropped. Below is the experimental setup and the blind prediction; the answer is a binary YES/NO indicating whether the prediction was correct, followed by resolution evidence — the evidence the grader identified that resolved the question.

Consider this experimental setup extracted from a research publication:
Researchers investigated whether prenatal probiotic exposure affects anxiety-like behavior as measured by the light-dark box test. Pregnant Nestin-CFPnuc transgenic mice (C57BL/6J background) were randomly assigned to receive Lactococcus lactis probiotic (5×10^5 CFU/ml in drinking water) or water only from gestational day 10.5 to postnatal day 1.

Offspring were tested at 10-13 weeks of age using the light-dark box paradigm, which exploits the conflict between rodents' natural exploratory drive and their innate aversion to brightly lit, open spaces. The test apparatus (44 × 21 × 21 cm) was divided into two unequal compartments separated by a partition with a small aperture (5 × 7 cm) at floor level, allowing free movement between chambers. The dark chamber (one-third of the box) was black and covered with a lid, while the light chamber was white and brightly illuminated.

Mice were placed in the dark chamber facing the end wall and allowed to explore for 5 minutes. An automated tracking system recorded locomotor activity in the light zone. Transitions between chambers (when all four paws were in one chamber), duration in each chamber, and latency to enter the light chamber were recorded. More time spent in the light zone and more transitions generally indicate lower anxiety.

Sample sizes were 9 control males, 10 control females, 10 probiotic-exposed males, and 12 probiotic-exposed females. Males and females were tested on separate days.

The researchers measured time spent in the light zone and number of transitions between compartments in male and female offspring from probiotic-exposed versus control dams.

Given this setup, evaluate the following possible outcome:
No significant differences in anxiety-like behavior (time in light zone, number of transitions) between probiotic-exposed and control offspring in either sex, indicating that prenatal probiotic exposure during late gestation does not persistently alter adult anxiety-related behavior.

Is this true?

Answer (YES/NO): NO